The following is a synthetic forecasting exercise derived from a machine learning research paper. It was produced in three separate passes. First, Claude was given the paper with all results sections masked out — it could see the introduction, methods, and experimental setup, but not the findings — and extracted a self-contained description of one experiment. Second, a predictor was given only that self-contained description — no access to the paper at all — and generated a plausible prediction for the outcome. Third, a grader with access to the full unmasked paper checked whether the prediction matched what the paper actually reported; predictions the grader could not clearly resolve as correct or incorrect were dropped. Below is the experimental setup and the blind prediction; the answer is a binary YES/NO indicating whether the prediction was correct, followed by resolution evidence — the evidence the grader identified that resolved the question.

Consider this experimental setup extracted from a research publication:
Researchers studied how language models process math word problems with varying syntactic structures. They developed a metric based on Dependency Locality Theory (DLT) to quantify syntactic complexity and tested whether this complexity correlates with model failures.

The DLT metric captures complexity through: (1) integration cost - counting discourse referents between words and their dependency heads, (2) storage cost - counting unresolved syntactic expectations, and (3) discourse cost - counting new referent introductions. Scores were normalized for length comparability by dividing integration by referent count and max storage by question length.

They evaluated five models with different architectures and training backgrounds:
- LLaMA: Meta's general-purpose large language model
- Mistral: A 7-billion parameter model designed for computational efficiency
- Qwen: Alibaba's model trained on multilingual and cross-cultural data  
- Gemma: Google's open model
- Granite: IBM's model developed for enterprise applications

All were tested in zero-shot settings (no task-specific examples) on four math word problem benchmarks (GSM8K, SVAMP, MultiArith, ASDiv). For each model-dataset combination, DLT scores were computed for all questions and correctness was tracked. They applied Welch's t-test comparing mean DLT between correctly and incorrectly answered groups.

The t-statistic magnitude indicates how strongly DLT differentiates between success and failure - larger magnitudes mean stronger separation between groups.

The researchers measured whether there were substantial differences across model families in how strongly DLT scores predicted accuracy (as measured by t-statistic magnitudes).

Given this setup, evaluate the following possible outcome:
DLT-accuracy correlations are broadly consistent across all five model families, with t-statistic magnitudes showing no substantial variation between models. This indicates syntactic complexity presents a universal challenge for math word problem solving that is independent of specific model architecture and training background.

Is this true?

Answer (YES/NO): YES